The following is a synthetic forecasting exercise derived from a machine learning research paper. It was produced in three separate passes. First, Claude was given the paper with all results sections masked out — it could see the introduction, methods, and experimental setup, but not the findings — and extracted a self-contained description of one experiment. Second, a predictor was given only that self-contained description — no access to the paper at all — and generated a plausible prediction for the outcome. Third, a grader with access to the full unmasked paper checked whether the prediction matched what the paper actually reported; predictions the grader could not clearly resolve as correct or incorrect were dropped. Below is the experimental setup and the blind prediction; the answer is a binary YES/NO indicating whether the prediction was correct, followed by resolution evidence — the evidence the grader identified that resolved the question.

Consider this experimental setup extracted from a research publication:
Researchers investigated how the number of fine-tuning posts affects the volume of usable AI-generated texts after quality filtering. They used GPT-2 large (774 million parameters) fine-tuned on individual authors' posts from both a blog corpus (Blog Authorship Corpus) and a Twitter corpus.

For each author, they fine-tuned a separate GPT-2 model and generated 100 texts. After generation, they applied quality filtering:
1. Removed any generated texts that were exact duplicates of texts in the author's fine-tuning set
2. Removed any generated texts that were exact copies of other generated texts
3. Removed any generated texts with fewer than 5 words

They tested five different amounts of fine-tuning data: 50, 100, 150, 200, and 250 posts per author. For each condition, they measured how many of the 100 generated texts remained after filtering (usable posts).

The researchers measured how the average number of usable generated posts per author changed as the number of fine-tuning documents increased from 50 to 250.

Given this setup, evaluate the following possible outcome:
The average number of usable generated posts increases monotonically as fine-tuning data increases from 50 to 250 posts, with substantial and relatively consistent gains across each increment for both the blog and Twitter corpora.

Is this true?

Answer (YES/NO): NO